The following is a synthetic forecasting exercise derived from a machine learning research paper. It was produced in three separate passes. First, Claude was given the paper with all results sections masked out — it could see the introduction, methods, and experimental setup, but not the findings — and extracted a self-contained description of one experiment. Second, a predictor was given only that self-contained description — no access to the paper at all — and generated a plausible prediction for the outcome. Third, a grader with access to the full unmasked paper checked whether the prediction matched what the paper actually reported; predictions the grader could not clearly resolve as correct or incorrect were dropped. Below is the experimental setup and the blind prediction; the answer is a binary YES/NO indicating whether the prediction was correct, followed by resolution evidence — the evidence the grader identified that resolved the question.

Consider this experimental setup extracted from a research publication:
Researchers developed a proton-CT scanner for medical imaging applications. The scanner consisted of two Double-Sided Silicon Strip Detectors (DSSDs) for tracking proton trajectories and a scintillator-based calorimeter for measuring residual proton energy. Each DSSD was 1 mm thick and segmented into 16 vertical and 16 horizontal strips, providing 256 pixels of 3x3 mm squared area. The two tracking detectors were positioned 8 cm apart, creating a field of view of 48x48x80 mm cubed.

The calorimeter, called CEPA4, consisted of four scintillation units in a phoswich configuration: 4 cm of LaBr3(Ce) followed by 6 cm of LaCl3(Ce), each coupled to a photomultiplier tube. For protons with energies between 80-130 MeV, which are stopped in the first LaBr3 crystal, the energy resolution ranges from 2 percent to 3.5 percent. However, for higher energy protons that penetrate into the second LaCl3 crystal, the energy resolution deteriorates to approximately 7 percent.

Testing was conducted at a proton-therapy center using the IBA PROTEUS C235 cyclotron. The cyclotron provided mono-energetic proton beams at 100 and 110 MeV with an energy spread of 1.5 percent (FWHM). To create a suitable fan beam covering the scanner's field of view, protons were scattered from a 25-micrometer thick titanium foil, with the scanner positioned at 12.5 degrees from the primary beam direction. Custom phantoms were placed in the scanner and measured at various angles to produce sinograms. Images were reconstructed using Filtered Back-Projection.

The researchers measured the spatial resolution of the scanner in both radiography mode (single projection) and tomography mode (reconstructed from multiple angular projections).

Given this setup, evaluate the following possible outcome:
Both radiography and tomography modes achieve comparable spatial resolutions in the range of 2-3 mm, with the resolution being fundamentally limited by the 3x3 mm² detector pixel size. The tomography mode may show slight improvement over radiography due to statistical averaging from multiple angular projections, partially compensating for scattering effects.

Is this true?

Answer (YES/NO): NO